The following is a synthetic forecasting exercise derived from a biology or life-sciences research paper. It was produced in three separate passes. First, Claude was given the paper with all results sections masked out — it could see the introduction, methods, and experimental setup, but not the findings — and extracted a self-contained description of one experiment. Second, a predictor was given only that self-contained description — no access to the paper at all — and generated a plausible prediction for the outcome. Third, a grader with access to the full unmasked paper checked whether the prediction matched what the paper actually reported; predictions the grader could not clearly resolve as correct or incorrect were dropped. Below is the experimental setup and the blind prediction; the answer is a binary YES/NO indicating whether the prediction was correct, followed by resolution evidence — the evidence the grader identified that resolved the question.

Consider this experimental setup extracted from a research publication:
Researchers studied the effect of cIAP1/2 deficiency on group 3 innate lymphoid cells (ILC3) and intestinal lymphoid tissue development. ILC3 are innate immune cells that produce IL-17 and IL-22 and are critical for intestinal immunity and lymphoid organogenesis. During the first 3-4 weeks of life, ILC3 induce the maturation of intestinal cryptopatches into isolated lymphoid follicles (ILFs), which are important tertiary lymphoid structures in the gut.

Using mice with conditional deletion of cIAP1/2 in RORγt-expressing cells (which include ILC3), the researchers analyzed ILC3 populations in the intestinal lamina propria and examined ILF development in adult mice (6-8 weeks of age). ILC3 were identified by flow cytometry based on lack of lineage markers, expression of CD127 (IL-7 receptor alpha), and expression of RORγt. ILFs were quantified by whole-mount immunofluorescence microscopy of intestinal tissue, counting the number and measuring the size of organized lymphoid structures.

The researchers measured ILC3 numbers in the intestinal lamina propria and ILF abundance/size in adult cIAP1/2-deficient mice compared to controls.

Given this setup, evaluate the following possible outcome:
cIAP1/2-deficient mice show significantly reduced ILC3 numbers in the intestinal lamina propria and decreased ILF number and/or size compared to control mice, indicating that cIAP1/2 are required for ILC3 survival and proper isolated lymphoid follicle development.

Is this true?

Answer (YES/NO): YES